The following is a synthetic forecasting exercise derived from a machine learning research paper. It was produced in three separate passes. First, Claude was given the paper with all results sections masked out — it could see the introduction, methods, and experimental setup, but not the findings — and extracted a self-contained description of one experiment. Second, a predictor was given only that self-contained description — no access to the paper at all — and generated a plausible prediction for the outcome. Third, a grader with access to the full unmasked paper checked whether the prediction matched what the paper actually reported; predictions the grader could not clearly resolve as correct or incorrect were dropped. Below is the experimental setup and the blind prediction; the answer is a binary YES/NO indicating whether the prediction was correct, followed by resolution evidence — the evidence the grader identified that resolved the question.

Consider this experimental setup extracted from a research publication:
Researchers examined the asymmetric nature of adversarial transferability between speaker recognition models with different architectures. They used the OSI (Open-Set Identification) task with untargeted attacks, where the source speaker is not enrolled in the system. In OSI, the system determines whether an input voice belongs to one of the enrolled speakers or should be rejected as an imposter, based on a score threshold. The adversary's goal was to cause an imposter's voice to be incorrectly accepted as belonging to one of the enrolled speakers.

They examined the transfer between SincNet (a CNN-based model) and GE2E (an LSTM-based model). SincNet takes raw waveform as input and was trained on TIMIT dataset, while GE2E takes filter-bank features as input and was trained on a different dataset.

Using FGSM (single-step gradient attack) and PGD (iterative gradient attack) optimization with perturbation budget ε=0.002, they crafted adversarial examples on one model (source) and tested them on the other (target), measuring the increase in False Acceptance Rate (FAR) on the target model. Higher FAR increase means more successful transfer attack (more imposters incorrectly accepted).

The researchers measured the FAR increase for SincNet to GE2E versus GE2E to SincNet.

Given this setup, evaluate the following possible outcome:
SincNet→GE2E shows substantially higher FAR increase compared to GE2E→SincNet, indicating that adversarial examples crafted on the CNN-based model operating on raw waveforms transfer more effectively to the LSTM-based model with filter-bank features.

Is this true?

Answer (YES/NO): YES